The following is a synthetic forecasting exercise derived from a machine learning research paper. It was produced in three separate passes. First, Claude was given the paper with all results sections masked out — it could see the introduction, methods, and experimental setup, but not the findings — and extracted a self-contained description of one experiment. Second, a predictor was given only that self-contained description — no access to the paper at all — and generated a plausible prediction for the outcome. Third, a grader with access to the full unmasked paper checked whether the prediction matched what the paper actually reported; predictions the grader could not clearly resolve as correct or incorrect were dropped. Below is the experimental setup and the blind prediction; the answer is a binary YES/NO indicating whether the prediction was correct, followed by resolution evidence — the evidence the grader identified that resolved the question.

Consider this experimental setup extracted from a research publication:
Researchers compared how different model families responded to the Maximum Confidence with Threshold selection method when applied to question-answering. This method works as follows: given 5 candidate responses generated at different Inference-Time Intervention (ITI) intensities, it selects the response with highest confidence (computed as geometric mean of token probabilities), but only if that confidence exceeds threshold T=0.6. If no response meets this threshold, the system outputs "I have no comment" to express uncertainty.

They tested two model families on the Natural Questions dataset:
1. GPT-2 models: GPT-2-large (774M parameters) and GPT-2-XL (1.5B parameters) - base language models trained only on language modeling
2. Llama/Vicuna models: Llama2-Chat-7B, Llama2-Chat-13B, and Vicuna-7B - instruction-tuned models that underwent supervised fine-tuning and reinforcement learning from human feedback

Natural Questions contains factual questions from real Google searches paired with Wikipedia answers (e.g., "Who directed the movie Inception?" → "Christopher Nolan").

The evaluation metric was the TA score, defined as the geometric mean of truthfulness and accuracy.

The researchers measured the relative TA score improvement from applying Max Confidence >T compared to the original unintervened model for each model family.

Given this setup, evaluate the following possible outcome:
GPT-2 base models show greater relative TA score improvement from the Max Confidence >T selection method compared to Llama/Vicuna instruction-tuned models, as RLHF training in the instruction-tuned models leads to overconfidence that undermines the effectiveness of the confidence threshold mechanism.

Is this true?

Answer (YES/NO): NO